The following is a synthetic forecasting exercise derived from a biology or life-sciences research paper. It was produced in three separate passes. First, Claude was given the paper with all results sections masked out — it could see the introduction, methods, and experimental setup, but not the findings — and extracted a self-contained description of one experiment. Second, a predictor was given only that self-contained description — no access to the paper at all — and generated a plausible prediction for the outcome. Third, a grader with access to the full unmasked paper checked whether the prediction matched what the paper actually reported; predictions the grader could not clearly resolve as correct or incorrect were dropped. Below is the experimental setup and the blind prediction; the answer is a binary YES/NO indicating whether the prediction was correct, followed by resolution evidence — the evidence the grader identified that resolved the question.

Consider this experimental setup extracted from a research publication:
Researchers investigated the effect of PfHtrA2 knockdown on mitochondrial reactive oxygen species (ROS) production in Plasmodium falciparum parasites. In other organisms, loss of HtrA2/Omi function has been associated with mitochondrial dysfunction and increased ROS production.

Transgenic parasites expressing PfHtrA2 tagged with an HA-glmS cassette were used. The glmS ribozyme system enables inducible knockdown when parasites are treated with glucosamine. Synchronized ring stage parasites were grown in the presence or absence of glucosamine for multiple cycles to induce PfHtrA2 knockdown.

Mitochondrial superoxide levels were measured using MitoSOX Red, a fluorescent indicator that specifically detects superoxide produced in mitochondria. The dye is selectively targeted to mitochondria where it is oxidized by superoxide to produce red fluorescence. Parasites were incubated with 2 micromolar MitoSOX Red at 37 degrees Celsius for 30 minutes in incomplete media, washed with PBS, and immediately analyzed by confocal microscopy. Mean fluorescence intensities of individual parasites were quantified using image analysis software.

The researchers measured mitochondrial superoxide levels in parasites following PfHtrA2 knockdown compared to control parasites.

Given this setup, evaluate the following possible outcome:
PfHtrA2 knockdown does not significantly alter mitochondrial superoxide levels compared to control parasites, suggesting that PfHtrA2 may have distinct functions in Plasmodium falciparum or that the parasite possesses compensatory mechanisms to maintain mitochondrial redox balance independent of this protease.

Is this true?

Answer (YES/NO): NO